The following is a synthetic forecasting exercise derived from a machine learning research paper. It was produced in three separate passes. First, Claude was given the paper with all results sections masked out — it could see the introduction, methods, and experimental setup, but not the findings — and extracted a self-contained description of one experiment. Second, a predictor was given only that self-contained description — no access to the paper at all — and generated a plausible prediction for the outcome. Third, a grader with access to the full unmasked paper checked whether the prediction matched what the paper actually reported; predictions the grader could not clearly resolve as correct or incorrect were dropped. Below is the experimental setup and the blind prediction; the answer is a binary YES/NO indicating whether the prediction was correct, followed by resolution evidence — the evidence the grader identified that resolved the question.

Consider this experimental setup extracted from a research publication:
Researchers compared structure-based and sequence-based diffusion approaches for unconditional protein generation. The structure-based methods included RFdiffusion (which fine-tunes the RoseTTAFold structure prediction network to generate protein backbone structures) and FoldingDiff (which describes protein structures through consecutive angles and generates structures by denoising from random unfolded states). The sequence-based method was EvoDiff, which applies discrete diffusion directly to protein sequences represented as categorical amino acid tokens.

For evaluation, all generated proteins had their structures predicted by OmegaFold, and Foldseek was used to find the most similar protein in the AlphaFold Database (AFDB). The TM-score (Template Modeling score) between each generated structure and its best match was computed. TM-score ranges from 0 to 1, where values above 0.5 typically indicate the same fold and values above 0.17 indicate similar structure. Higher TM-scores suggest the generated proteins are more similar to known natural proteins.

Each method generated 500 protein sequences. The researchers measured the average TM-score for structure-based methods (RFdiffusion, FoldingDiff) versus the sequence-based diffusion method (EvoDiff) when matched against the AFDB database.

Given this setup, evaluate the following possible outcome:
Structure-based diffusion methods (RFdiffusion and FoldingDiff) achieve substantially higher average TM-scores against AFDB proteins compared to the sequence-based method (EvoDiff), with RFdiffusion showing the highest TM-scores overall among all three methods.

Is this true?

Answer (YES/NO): NO